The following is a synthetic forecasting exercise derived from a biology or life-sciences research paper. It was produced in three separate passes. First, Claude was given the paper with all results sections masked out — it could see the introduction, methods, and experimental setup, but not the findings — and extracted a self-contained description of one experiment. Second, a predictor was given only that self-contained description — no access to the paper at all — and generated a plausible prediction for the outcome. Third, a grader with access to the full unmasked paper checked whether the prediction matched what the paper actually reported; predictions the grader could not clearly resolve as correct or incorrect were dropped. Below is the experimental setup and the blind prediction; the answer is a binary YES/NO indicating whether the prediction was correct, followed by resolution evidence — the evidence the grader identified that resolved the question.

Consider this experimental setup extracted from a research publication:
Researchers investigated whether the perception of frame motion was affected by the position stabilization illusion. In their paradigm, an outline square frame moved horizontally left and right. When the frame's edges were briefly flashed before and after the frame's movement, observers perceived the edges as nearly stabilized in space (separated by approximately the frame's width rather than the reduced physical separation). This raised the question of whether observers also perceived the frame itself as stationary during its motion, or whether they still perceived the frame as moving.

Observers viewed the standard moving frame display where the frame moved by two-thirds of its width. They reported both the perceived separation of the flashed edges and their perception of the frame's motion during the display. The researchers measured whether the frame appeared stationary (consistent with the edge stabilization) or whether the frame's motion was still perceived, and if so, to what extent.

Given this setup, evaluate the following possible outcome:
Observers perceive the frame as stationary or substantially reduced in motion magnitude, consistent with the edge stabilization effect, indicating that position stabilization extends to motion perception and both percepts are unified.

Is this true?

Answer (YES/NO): NO